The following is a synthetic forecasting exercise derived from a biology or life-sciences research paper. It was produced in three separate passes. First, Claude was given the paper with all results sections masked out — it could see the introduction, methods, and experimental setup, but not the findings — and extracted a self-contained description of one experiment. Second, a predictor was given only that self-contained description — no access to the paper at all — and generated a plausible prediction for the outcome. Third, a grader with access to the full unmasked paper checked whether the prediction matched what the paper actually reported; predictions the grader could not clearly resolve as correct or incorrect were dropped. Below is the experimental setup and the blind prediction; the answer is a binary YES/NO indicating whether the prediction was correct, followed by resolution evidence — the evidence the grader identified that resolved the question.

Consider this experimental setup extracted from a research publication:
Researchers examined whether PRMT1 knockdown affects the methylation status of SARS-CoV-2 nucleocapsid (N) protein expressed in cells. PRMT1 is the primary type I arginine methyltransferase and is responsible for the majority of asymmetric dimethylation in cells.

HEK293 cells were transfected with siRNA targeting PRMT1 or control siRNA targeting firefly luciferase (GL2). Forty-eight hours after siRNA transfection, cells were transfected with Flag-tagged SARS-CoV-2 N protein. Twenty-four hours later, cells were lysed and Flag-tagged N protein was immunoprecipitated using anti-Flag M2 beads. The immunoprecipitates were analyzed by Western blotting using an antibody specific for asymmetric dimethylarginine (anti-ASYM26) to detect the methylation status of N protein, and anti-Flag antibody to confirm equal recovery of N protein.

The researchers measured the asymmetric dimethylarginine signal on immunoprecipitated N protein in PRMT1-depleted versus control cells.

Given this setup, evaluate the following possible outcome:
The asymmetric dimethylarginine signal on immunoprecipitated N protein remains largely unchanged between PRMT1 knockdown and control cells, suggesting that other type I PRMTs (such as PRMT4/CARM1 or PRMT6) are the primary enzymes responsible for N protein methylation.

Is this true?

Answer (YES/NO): NO